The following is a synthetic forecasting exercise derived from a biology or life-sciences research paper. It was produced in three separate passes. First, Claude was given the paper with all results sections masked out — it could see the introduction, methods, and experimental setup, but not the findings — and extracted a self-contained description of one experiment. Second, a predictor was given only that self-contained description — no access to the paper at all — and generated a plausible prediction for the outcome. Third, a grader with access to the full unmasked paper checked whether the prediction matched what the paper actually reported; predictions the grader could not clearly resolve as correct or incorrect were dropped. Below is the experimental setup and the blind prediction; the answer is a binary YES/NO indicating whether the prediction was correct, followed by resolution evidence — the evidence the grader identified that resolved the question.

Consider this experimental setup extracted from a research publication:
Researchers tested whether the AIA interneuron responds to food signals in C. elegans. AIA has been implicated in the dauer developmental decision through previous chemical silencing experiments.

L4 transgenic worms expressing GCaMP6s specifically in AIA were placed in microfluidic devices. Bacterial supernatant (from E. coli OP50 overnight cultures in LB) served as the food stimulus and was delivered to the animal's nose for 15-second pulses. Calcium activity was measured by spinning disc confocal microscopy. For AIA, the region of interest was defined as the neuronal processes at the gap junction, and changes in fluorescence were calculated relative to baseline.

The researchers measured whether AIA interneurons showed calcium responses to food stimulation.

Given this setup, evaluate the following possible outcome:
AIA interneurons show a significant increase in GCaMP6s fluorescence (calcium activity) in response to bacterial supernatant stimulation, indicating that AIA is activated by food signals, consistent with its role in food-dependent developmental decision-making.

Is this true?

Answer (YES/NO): YES